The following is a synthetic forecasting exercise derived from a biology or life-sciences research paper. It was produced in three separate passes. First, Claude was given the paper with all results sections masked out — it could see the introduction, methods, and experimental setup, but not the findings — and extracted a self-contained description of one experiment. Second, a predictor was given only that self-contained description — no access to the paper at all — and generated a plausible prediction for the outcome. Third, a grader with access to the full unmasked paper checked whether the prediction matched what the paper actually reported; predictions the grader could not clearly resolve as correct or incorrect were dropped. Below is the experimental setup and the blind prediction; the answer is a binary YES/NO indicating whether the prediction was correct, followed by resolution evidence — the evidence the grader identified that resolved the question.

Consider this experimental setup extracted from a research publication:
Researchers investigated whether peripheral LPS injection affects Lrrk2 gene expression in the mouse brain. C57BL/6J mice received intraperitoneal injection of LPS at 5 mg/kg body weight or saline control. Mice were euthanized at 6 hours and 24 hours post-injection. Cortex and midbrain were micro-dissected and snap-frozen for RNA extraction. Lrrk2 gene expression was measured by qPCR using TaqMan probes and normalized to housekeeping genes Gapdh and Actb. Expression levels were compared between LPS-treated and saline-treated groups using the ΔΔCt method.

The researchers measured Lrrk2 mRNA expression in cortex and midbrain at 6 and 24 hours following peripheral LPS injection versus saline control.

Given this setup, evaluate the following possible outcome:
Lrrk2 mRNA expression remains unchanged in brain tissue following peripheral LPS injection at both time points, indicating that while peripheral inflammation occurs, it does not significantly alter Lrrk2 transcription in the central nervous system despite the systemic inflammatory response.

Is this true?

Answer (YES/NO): YES